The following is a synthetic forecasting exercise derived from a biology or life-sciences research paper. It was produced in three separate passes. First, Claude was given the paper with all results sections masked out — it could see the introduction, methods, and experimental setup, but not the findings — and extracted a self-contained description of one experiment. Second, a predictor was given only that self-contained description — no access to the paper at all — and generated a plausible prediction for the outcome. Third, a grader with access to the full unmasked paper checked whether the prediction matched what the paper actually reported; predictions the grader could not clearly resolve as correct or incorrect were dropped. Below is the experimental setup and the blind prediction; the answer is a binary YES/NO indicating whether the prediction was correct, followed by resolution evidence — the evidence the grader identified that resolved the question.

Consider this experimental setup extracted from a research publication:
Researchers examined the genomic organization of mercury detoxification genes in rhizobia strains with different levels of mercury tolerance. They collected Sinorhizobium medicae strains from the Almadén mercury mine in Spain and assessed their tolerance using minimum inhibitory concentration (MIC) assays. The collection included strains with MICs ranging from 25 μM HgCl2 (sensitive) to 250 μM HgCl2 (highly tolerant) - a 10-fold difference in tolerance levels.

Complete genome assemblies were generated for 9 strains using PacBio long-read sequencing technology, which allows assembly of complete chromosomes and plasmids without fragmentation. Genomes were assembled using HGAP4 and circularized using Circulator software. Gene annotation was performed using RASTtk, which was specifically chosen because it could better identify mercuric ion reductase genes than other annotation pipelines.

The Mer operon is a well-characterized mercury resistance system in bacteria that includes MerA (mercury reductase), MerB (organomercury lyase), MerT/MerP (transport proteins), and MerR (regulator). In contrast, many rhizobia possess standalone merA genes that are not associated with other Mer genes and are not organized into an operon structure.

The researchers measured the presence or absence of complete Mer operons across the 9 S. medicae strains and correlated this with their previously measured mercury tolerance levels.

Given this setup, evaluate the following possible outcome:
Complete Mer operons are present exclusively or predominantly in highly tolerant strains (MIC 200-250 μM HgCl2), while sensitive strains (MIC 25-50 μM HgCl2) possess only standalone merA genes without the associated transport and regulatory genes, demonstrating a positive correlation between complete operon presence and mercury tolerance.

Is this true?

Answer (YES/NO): YES